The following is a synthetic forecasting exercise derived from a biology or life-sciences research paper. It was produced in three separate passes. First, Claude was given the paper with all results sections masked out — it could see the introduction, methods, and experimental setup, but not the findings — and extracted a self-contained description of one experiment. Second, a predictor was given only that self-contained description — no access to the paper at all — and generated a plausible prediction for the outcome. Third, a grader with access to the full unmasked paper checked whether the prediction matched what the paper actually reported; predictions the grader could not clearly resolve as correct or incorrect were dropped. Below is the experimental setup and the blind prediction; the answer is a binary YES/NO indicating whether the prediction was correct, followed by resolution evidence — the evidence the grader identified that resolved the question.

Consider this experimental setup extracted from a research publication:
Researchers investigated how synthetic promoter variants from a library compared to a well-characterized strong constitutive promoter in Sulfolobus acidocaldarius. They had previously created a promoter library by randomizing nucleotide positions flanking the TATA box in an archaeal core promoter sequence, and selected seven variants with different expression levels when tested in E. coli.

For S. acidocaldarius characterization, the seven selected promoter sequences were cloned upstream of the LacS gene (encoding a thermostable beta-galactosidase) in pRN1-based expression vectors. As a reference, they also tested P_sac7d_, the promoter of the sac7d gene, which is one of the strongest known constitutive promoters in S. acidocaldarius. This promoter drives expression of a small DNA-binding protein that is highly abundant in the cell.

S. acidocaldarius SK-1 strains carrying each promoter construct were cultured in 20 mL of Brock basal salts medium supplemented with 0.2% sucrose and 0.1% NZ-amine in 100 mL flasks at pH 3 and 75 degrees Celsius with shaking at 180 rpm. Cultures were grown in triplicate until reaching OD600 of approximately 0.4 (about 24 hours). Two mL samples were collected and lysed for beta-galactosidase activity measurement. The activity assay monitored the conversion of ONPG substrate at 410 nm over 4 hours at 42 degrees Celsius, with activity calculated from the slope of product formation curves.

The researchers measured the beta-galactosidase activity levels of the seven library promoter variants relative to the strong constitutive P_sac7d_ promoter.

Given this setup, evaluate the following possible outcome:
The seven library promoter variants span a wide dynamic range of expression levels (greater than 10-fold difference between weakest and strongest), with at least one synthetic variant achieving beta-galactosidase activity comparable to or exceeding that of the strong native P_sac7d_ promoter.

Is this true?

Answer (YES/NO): NO